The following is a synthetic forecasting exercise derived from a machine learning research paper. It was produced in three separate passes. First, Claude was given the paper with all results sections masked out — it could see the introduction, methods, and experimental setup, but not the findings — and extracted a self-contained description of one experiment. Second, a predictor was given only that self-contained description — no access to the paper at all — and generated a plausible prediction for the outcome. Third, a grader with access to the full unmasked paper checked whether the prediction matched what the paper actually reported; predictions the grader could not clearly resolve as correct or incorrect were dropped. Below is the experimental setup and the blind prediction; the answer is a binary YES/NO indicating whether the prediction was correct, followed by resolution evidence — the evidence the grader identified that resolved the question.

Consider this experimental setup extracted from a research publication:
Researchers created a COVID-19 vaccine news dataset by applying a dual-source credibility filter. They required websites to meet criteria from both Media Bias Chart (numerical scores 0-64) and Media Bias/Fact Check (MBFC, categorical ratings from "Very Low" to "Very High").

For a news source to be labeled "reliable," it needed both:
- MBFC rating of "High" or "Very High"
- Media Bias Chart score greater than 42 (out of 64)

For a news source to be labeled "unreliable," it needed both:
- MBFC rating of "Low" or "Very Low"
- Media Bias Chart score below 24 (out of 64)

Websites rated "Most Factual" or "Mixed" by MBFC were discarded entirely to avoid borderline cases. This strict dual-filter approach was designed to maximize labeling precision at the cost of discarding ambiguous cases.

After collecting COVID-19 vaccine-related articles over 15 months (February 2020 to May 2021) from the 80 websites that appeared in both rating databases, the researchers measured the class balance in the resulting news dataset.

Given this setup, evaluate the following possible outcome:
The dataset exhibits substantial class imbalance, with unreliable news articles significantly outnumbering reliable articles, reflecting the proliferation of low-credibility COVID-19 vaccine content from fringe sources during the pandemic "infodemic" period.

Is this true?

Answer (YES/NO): NO